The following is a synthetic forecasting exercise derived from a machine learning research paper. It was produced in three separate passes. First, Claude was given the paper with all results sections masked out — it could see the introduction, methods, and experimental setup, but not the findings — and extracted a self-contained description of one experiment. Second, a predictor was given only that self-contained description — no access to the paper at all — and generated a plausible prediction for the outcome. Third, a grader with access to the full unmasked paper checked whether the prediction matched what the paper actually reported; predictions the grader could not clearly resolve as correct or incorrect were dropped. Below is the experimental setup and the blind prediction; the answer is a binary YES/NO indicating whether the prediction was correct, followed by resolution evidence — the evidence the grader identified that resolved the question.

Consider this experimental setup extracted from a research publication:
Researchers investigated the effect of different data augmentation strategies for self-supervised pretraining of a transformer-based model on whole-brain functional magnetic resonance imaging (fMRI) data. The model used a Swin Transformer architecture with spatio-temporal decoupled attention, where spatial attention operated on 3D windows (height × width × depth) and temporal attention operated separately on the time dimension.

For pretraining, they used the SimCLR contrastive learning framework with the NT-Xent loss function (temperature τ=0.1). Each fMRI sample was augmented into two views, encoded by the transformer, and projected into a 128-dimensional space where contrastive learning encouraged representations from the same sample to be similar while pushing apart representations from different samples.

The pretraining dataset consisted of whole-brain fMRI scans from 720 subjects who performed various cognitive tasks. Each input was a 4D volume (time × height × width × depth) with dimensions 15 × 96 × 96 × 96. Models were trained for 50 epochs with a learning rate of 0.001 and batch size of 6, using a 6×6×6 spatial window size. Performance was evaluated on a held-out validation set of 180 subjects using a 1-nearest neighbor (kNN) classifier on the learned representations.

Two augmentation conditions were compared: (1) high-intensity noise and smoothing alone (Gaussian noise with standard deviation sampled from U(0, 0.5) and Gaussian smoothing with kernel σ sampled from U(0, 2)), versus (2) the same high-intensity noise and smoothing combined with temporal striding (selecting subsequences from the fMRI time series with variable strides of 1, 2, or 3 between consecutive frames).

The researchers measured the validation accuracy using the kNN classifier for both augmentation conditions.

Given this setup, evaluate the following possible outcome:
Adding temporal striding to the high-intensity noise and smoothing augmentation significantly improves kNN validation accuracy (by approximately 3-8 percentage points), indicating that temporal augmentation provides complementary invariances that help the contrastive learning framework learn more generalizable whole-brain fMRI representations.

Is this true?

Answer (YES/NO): NO